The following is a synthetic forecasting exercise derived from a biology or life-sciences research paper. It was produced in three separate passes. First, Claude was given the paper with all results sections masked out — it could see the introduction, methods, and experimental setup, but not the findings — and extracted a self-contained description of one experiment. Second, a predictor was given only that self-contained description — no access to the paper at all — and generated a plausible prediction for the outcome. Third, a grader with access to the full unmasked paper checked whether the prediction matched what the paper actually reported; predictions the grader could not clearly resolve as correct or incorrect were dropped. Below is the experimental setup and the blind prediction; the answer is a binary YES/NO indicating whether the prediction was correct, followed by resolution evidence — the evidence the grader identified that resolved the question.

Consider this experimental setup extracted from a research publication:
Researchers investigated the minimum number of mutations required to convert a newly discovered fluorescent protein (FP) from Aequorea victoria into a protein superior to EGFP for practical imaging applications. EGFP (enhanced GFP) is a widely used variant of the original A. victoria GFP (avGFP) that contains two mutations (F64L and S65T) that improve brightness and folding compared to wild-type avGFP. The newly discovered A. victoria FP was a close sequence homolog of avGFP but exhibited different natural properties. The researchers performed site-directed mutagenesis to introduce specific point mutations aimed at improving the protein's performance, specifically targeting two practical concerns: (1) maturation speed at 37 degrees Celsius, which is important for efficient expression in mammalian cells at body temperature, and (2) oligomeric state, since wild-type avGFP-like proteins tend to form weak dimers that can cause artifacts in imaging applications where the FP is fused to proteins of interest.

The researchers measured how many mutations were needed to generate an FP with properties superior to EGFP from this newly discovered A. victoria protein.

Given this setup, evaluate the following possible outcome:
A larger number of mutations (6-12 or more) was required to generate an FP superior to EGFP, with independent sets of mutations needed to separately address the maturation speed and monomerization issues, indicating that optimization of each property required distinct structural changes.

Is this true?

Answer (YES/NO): NO